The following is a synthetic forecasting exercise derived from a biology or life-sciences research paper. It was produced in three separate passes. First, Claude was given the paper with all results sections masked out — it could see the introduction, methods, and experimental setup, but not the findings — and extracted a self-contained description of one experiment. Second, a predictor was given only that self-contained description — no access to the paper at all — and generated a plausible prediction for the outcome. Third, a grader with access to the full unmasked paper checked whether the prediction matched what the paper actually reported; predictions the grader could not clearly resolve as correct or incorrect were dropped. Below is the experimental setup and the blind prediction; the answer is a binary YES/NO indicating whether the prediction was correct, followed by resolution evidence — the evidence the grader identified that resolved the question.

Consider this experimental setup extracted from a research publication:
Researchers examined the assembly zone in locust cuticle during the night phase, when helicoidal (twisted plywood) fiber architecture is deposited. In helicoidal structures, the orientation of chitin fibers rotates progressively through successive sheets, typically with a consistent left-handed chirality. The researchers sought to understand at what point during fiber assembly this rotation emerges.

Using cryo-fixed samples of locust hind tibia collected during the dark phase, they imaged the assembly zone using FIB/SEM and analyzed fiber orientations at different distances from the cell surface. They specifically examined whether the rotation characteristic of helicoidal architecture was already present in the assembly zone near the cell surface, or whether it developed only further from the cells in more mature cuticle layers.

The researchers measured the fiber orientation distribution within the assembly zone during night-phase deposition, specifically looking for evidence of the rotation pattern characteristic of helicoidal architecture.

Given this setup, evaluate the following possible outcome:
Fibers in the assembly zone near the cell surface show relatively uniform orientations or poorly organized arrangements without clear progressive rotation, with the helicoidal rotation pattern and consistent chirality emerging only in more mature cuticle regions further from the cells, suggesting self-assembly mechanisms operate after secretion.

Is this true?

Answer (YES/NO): NO